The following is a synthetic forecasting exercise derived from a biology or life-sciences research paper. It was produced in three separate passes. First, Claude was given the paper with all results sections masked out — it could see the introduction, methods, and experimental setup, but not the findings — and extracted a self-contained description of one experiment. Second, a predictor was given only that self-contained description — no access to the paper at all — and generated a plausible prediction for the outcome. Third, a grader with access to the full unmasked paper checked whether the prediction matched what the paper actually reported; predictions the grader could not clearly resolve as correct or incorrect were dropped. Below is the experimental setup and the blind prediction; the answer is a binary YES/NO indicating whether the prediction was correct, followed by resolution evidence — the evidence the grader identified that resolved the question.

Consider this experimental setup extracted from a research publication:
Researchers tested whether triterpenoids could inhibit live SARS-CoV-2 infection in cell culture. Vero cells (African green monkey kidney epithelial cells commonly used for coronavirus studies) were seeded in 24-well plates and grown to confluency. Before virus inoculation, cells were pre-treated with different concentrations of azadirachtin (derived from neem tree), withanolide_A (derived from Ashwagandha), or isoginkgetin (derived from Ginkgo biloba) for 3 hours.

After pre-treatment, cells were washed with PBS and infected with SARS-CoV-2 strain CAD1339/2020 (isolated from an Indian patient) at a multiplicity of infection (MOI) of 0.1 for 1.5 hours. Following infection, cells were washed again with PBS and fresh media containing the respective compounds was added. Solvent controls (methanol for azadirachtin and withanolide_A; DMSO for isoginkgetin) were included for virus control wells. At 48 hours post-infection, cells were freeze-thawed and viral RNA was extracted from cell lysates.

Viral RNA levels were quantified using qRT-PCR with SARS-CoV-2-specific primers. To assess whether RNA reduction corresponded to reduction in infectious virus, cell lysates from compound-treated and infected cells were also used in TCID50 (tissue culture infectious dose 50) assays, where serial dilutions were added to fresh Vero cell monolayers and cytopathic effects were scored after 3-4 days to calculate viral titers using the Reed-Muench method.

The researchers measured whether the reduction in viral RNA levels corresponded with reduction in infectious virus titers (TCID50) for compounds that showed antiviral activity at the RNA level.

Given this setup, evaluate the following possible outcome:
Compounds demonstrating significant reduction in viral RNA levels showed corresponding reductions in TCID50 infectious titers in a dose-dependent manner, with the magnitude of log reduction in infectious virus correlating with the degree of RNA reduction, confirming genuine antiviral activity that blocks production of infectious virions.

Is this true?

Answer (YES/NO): YES